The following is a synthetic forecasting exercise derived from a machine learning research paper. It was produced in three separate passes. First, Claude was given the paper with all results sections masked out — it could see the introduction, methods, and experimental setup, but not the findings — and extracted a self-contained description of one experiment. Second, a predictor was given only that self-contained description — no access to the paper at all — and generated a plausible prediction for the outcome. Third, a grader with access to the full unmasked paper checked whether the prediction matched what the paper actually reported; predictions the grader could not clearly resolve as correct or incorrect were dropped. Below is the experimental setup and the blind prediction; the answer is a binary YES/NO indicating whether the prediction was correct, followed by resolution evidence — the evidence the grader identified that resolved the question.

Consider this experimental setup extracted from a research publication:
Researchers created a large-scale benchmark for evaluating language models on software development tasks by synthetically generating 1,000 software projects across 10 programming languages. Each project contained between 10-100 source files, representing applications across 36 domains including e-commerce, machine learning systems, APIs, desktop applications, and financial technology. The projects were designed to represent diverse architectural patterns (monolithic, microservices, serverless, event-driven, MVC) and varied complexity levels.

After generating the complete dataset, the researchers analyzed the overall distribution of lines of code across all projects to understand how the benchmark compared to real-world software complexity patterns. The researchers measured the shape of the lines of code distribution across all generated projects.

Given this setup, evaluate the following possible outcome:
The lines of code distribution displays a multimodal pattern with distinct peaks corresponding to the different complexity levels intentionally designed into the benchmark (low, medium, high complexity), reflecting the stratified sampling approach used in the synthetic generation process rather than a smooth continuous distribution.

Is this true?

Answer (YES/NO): NO